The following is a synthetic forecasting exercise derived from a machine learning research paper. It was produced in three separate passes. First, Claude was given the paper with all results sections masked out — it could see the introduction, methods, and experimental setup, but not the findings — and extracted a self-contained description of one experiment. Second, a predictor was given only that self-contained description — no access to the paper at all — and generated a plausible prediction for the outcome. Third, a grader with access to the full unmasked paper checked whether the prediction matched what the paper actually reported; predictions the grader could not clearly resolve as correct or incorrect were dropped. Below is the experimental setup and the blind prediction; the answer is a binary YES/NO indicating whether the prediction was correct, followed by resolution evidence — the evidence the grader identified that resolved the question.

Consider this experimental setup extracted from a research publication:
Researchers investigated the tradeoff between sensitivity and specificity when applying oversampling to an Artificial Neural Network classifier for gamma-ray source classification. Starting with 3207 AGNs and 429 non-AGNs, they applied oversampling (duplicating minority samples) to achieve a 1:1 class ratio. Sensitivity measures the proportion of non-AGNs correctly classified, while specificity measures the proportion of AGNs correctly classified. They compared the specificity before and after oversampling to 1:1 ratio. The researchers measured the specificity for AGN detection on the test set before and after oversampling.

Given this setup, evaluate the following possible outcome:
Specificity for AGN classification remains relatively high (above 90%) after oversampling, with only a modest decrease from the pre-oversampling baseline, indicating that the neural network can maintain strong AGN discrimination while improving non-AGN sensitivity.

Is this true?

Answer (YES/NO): NO